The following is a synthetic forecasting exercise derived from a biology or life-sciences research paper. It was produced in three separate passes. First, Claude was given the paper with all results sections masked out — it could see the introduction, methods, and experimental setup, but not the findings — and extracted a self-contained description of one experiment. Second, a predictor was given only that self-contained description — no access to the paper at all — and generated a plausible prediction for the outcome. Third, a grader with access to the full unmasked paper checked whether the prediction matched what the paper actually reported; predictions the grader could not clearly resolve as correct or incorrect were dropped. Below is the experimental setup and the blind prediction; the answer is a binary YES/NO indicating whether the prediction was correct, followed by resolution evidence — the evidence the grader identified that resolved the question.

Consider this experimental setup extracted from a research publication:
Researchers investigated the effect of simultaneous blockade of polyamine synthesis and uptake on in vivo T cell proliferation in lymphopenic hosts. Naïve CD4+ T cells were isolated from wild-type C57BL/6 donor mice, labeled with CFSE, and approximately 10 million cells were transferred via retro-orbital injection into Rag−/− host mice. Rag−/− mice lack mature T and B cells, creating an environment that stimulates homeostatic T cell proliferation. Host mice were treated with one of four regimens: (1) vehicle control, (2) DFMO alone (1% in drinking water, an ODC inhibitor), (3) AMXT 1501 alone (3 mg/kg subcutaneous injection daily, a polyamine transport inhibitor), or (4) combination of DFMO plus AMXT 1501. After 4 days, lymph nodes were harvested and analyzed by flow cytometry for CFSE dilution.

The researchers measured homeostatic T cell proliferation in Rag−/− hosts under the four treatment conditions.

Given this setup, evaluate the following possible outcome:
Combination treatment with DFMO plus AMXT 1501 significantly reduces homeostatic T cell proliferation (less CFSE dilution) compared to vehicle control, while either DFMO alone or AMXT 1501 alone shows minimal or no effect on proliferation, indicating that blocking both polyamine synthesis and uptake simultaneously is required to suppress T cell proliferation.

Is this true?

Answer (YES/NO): YES